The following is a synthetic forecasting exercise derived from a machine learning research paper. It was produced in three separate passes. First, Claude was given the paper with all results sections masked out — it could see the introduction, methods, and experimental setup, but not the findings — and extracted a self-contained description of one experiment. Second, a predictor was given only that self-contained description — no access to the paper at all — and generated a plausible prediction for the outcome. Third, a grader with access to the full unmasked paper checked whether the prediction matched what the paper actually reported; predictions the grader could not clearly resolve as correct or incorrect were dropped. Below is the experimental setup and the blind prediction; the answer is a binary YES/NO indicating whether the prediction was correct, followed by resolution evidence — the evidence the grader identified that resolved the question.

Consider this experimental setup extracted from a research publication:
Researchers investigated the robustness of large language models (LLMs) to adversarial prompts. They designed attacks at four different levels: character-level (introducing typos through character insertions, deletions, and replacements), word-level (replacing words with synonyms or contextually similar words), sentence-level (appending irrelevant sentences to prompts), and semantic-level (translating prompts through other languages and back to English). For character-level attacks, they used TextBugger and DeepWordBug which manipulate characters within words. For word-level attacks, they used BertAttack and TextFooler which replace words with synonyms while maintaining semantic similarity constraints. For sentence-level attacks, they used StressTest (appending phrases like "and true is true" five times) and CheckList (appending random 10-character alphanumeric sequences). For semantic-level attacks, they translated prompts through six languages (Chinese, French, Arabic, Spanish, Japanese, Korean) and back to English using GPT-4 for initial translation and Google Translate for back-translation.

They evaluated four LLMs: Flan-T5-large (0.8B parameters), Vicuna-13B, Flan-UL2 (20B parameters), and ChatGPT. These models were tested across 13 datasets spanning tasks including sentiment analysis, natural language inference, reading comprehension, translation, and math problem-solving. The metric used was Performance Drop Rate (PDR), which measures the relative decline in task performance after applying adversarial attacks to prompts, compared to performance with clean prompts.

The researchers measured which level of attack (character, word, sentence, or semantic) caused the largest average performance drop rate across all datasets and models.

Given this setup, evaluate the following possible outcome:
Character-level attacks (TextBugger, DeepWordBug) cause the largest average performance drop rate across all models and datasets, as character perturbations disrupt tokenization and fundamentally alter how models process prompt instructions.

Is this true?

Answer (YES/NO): NO